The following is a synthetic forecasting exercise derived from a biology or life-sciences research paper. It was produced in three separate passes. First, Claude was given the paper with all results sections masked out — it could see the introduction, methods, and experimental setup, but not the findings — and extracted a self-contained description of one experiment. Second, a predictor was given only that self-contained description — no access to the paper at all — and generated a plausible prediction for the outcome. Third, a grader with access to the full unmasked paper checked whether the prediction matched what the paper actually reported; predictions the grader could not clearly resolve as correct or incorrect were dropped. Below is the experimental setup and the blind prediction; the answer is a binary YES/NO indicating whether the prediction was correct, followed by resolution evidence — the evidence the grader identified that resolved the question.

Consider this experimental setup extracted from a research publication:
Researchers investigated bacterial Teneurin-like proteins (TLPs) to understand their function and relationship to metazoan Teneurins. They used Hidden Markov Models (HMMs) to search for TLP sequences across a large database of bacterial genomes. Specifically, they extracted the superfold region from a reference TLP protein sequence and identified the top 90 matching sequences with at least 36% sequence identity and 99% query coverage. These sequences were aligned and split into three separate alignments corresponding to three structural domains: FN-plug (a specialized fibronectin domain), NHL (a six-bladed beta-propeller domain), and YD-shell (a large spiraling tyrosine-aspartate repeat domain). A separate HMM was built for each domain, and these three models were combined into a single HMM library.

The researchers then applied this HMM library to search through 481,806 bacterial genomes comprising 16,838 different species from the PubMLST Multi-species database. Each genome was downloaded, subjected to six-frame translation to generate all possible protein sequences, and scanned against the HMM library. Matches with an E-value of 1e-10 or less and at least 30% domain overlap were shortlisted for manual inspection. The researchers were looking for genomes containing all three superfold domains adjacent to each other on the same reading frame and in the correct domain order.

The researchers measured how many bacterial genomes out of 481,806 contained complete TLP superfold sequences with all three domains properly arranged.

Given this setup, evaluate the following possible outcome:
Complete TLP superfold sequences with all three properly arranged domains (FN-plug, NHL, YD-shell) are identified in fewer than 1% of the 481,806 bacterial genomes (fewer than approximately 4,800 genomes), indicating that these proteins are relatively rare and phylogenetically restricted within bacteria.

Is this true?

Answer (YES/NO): YES